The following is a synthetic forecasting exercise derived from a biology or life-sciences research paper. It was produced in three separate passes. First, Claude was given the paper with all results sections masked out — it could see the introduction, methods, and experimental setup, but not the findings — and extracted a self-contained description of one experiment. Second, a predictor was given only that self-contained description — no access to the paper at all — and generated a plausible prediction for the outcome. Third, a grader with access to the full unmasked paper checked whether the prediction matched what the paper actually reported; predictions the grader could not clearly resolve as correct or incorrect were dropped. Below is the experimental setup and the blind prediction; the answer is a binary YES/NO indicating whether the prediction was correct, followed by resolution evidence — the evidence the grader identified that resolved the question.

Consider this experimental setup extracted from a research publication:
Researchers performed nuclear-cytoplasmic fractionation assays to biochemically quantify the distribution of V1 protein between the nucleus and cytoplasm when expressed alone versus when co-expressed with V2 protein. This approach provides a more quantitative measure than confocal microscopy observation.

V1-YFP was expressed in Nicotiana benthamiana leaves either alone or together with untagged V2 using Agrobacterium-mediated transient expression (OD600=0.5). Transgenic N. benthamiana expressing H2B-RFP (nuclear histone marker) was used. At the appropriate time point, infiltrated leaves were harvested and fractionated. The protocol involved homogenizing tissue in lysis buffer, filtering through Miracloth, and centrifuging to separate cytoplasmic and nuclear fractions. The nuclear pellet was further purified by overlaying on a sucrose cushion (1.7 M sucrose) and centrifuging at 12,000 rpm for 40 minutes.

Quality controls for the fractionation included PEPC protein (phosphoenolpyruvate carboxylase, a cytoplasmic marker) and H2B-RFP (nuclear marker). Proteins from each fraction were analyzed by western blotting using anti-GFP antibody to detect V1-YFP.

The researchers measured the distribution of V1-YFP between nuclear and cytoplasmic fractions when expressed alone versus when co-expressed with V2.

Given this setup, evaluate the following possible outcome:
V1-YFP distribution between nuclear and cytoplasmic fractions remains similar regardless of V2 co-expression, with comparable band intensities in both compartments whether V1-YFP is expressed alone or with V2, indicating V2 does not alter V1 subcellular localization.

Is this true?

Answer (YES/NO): NO